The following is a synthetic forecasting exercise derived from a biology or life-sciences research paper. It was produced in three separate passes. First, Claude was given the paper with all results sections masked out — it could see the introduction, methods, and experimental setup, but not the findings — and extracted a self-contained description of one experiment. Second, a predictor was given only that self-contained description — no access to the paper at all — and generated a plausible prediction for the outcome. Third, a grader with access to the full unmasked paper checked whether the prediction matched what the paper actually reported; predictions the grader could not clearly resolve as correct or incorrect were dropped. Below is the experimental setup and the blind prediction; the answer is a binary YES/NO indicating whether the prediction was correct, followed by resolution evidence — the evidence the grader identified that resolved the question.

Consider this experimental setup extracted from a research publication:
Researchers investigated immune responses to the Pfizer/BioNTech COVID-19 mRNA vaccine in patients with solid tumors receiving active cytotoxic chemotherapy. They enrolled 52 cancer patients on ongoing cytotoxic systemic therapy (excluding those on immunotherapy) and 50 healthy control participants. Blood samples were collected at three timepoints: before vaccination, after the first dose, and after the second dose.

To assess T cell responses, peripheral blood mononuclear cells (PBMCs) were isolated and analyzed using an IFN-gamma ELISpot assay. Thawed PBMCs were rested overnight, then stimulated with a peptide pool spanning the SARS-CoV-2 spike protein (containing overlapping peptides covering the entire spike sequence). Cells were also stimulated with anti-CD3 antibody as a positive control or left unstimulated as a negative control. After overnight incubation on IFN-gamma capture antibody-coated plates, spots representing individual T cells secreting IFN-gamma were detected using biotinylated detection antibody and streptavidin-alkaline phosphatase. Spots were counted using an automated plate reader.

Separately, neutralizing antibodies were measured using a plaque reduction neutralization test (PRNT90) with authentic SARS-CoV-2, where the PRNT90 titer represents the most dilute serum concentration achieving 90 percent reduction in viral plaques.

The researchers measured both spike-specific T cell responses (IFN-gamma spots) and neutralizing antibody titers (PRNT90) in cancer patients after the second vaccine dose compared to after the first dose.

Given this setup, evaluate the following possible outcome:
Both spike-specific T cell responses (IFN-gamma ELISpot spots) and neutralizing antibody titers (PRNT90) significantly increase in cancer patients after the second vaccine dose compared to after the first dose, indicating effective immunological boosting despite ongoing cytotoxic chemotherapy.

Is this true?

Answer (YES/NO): YES